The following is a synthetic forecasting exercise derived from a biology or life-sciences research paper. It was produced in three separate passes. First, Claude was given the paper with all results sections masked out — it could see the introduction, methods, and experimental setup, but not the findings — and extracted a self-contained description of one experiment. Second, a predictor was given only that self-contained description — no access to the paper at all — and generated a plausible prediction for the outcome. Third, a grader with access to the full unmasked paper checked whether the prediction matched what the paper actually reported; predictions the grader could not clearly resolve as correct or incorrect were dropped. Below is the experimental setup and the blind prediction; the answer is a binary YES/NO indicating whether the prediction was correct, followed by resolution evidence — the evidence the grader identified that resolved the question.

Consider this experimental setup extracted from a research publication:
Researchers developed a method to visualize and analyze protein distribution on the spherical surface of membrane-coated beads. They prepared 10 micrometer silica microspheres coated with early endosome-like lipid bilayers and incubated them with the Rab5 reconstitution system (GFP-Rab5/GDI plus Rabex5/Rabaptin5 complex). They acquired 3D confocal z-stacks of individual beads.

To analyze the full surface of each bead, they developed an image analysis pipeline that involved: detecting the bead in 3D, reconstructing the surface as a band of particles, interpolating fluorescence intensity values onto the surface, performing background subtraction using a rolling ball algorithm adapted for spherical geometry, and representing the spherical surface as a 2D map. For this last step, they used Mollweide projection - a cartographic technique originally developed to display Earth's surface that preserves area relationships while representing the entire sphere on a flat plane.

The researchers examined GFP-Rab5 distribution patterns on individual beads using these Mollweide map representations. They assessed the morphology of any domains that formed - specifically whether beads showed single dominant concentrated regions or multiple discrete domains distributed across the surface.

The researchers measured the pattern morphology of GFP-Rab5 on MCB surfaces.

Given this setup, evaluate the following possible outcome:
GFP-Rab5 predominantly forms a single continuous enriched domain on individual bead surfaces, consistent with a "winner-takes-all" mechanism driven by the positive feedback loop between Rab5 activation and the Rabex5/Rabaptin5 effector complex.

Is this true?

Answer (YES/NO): NO